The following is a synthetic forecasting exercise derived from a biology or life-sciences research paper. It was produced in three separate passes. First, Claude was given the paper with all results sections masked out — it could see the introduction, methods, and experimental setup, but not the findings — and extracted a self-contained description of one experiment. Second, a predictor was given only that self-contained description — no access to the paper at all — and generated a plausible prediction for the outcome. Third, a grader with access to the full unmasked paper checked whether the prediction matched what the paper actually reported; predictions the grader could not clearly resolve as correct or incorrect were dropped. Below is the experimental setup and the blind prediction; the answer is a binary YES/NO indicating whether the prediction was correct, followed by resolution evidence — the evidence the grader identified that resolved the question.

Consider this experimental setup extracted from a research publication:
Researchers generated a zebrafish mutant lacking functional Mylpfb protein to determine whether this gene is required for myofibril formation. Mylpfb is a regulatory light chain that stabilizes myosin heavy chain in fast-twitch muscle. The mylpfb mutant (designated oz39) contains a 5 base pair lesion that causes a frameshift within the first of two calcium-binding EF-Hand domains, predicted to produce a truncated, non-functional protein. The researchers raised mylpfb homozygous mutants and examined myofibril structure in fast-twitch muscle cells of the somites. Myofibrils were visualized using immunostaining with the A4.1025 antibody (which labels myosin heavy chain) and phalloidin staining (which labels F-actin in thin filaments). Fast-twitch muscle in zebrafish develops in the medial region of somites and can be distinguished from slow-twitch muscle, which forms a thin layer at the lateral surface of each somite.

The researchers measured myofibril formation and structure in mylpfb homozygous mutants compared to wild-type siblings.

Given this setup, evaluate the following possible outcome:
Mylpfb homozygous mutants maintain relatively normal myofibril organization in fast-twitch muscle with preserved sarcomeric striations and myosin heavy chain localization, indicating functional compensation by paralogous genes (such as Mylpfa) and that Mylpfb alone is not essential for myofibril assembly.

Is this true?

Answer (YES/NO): YES